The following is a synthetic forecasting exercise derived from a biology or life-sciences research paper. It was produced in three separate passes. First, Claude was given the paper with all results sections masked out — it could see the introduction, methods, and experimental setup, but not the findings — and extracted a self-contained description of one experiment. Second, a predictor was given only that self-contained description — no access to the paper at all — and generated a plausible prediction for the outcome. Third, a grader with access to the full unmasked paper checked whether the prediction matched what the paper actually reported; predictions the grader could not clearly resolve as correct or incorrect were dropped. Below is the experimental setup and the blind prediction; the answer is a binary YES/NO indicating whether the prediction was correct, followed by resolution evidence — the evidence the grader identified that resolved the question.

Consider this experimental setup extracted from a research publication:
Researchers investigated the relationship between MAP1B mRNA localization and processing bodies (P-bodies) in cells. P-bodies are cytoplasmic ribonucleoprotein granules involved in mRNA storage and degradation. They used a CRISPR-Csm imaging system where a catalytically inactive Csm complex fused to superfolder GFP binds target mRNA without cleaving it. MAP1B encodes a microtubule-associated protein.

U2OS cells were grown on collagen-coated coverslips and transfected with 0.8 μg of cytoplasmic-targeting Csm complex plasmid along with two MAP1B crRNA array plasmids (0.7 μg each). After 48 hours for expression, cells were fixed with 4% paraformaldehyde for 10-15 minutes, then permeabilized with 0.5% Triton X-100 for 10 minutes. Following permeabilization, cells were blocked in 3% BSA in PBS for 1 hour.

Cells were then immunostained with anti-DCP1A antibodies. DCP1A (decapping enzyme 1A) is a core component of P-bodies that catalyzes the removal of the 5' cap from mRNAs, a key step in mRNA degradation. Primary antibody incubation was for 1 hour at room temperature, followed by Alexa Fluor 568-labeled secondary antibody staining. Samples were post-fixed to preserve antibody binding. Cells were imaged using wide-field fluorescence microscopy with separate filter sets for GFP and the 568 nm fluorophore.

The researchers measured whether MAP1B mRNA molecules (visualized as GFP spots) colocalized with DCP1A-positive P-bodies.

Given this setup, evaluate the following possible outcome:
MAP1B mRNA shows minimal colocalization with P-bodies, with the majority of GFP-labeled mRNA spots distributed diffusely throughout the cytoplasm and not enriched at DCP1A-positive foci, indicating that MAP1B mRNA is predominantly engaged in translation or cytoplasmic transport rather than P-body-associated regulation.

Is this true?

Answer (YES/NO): NO